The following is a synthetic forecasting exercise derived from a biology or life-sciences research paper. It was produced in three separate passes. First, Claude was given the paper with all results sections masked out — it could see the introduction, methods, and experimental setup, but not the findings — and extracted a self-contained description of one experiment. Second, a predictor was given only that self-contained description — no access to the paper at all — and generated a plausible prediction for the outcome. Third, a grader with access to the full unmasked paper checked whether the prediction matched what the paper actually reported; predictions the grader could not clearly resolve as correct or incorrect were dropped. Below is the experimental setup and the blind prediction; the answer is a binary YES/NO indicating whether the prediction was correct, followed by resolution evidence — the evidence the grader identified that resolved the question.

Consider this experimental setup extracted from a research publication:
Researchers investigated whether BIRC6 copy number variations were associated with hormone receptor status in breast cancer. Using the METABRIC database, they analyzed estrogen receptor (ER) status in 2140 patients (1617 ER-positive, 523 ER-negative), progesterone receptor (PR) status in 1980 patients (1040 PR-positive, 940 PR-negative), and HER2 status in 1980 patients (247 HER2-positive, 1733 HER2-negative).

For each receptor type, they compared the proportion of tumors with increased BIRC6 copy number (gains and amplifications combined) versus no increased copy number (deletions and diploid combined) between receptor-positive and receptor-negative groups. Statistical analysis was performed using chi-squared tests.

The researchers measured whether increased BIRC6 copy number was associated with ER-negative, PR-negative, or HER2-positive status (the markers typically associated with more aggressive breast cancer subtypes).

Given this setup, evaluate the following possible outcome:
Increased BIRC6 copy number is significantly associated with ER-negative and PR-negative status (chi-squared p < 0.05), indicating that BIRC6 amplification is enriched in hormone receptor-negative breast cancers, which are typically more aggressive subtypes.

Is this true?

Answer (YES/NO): YES